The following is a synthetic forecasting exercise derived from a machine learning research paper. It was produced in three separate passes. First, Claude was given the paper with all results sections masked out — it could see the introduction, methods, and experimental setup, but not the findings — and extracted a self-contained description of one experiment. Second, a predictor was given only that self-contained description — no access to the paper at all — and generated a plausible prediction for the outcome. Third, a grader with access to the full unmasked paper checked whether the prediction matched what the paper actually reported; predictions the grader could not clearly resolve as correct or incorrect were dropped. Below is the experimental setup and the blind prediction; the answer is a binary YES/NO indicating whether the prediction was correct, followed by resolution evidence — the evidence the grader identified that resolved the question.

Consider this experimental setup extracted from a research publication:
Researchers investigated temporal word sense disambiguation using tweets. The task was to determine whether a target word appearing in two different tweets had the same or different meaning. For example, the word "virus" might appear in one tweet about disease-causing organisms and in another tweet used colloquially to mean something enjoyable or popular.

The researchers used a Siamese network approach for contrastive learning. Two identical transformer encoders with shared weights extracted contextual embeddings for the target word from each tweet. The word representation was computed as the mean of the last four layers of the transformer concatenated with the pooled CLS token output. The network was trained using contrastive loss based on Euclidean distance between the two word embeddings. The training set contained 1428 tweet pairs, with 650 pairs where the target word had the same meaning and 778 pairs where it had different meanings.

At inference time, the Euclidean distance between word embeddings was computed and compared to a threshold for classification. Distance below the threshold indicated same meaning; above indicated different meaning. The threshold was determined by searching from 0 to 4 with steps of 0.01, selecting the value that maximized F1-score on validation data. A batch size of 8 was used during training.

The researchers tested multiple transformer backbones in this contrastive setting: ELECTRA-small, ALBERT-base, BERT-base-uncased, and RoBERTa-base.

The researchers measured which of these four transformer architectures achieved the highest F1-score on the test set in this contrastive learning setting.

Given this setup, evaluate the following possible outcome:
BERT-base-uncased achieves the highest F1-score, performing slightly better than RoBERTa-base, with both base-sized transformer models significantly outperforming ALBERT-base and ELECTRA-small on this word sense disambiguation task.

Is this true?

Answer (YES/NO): NO